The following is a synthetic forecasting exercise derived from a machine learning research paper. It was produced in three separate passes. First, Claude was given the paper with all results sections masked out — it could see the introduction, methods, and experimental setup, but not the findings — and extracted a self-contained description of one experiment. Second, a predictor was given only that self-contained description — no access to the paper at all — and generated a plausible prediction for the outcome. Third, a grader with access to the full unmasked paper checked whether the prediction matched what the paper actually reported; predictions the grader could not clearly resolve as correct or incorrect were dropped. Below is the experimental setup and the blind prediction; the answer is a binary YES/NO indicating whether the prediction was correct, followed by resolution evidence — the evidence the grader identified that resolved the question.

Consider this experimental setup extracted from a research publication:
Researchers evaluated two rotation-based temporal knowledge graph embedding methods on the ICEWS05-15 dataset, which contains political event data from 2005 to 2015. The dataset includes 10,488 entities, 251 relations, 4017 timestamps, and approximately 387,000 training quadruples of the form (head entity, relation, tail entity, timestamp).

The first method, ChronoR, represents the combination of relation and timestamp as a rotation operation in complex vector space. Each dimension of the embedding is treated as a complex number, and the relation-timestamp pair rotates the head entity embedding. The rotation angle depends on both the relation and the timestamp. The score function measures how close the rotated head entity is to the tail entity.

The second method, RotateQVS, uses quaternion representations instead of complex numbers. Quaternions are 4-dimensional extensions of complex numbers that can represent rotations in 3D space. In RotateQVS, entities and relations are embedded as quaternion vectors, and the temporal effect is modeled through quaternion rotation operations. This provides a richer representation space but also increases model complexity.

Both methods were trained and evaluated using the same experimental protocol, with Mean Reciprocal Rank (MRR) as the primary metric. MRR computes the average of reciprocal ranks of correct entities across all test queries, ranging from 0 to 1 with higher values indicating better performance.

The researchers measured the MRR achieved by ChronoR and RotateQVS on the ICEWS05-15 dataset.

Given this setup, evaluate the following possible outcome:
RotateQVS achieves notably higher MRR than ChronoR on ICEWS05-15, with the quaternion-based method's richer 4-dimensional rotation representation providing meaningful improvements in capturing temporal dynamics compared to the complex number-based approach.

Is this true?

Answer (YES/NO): NO